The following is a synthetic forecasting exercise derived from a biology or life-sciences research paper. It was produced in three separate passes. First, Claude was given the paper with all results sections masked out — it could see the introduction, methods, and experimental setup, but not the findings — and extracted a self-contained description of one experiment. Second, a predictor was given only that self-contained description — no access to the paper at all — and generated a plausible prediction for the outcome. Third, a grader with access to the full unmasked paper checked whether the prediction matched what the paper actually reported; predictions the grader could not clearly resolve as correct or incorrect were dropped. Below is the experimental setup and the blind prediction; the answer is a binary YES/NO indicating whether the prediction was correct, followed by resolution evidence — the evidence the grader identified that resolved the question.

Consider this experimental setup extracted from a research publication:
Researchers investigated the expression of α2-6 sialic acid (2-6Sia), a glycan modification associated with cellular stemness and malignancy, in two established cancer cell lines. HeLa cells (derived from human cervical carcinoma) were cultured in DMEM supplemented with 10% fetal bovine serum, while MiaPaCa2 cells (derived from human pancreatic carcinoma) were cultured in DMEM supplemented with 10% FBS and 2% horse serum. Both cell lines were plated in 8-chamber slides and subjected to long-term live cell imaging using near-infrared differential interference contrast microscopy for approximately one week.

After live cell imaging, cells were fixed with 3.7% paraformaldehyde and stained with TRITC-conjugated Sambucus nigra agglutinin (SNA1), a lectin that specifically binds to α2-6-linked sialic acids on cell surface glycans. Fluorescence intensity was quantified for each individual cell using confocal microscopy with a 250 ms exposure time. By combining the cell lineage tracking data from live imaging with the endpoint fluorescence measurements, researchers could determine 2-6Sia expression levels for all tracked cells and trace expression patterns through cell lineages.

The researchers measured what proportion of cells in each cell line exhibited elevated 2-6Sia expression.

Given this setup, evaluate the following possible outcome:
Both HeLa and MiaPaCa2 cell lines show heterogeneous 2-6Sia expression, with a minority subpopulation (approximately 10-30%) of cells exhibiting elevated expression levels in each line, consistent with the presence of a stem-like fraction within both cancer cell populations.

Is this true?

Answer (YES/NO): NO